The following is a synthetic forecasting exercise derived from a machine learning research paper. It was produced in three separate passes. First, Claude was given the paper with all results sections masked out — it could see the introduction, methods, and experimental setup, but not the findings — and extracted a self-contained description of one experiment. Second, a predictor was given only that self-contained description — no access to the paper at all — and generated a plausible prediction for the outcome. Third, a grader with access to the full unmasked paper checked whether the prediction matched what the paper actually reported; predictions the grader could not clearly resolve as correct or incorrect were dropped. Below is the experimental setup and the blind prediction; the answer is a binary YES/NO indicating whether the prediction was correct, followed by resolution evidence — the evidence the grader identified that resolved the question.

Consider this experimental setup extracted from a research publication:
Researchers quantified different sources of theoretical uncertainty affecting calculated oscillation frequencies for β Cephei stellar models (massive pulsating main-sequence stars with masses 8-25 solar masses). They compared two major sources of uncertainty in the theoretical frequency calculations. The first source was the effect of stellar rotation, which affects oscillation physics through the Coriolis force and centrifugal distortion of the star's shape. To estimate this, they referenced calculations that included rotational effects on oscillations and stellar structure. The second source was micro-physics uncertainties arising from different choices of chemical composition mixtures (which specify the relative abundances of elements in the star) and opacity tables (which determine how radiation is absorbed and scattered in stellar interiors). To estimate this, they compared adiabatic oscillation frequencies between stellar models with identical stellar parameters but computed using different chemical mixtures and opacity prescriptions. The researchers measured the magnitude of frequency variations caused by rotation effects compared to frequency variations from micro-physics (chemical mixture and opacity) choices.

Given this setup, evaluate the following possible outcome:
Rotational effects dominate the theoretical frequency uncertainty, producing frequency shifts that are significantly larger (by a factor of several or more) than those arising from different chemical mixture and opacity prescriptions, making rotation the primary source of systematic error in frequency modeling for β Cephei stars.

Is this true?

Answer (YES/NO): YES